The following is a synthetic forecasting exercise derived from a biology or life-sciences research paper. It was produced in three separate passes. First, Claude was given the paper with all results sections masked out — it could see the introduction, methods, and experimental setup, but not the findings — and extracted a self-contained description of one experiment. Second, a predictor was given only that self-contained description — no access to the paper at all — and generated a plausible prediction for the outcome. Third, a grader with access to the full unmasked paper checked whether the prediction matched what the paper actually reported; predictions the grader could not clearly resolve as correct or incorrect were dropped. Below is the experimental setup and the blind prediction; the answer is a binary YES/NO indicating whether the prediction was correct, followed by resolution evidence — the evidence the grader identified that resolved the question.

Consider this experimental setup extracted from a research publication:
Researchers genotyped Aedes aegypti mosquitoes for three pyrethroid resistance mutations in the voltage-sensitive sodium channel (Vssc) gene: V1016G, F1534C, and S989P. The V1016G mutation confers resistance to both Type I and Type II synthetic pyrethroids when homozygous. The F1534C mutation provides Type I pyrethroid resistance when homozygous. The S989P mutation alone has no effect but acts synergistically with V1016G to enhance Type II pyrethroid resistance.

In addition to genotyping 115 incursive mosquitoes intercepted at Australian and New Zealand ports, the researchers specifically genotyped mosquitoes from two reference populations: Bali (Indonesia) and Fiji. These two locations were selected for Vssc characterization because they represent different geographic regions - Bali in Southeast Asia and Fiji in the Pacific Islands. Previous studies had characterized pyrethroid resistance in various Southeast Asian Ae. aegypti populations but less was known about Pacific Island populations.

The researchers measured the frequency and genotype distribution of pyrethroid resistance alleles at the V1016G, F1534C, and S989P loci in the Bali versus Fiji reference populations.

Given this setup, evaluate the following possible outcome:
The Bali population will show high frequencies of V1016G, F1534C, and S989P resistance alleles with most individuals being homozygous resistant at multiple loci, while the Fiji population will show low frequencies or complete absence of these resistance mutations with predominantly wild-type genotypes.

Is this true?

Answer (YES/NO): NO